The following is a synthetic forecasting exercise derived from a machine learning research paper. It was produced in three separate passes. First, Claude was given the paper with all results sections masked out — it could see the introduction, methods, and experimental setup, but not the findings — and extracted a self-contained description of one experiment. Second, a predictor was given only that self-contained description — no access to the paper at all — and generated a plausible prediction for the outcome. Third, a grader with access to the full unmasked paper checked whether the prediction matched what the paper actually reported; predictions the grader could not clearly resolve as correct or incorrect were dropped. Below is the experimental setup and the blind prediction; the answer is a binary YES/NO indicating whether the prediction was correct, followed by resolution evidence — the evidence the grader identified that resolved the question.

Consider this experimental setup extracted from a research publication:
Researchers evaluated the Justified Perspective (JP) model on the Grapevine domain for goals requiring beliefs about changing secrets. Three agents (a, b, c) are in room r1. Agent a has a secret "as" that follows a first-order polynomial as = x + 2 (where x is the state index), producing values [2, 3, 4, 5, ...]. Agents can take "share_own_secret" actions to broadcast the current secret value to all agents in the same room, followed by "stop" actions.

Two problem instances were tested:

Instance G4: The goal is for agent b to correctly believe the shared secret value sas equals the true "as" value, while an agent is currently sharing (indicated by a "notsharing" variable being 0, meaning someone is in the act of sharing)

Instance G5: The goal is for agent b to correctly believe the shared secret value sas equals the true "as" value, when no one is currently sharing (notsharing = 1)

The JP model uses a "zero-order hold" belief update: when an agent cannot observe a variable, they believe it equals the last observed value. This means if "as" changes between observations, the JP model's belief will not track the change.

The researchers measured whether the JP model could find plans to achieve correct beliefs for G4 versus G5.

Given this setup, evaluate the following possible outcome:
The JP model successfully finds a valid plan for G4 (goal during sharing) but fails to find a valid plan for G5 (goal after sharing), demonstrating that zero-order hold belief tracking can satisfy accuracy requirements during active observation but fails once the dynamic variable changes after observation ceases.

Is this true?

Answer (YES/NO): YES